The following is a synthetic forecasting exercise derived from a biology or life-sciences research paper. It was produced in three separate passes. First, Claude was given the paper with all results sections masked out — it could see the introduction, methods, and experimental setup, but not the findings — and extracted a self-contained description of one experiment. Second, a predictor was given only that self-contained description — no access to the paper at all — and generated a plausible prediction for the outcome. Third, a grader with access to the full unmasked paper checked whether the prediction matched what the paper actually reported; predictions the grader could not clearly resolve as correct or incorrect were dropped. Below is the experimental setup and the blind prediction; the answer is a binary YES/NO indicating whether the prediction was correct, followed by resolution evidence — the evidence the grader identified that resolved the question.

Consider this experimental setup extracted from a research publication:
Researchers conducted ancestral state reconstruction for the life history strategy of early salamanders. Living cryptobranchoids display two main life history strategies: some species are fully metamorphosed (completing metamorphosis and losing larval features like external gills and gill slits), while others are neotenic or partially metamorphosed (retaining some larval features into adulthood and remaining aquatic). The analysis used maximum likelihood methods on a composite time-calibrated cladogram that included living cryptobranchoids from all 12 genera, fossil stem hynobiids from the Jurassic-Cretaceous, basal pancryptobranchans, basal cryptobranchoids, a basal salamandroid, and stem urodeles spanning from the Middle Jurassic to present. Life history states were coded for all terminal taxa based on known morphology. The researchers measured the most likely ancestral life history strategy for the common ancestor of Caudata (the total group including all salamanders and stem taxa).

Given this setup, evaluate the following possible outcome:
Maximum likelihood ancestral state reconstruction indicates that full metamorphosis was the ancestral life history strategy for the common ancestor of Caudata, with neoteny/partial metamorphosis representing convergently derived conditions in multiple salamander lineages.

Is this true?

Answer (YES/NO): YES